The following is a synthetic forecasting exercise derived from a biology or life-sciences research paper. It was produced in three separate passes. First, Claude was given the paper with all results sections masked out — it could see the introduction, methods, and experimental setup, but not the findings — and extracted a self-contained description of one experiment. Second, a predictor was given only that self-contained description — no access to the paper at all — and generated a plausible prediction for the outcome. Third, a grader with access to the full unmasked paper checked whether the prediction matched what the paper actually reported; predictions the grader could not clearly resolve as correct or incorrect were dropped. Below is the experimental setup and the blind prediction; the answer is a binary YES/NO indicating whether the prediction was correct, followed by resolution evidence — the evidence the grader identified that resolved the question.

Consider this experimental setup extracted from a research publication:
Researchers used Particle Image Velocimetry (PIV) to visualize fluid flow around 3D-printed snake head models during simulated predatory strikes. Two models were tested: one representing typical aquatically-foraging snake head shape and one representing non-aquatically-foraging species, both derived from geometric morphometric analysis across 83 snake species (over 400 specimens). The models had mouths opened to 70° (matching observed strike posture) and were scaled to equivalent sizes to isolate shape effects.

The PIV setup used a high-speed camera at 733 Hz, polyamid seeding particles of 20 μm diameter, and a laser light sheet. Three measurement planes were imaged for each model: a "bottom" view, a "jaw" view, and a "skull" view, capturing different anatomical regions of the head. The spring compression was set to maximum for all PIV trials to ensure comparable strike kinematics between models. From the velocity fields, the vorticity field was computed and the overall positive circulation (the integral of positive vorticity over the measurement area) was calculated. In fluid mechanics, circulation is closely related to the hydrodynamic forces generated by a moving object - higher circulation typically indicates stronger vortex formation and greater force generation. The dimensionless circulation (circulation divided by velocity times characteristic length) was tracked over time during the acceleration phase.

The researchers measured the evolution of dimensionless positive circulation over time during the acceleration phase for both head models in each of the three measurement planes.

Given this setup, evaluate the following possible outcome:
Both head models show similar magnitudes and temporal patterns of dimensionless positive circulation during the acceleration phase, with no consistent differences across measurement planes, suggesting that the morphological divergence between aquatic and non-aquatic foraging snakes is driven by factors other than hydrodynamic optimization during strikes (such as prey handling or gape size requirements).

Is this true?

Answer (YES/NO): NO